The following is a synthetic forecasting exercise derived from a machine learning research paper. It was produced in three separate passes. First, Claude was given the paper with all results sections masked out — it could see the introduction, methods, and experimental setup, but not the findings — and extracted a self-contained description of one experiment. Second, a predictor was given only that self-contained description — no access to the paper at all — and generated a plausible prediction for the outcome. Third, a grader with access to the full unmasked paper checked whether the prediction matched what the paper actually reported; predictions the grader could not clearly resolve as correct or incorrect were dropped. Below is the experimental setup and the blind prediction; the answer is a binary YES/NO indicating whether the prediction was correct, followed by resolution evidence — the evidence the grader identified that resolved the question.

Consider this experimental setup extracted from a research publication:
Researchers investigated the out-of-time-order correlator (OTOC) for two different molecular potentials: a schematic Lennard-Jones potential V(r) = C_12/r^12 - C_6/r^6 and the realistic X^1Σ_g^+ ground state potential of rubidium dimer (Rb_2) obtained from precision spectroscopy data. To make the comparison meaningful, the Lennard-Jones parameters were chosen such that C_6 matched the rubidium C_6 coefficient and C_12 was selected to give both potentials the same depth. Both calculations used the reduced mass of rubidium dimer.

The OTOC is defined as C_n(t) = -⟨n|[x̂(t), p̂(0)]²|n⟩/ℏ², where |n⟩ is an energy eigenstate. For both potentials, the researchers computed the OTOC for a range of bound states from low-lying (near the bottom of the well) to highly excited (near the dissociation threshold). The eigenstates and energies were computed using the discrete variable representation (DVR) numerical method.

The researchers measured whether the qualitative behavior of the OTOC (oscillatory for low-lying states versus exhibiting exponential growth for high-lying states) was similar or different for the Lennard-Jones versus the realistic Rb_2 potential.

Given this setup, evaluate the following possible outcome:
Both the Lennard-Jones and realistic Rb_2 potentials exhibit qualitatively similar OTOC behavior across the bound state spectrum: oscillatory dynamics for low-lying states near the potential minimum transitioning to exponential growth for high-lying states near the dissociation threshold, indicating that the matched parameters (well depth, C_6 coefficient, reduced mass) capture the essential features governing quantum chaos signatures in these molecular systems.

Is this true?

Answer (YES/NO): YES